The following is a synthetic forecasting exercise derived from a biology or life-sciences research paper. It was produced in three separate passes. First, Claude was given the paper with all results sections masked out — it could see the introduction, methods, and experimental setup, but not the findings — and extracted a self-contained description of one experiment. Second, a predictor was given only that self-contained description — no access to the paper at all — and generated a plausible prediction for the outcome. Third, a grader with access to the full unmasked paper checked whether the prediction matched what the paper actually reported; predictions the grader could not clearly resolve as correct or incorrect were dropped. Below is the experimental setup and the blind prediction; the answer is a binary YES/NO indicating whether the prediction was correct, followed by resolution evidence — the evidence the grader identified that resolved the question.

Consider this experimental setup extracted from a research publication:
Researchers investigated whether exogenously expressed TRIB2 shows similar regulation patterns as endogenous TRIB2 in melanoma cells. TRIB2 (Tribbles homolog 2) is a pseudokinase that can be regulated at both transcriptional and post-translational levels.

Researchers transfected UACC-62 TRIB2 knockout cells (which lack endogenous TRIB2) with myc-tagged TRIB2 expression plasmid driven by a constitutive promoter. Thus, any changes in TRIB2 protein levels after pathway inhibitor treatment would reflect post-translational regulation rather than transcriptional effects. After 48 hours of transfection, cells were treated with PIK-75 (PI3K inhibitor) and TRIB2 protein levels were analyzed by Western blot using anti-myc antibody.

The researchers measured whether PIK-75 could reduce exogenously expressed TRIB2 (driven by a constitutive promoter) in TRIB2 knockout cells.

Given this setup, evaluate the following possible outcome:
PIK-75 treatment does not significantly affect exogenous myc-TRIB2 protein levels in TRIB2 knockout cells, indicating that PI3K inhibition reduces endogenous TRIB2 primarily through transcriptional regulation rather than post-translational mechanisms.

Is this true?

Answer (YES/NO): NO